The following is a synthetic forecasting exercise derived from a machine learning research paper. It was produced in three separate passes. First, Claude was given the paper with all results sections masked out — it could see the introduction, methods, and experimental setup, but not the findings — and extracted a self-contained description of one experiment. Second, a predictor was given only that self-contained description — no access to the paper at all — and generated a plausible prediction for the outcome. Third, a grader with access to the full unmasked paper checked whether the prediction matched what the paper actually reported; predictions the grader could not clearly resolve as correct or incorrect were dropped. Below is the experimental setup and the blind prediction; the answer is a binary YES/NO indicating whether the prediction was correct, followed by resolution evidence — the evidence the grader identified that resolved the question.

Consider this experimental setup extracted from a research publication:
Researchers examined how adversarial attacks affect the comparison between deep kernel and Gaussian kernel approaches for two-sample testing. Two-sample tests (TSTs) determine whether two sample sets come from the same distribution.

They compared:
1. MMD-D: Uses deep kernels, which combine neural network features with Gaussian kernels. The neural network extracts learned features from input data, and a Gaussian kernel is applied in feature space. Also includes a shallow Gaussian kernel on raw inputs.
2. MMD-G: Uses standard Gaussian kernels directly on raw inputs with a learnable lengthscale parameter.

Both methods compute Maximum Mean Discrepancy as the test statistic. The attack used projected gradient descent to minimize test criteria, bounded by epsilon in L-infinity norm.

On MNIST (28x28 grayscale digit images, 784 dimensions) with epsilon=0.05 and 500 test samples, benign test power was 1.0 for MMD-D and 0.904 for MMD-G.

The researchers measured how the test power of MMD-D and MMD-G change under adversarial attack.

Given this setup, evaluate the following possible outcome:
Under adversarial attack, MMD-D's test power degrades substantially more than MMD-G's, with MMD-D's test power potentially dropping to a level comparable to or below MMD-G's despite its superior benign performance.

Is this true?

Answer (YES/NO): YES